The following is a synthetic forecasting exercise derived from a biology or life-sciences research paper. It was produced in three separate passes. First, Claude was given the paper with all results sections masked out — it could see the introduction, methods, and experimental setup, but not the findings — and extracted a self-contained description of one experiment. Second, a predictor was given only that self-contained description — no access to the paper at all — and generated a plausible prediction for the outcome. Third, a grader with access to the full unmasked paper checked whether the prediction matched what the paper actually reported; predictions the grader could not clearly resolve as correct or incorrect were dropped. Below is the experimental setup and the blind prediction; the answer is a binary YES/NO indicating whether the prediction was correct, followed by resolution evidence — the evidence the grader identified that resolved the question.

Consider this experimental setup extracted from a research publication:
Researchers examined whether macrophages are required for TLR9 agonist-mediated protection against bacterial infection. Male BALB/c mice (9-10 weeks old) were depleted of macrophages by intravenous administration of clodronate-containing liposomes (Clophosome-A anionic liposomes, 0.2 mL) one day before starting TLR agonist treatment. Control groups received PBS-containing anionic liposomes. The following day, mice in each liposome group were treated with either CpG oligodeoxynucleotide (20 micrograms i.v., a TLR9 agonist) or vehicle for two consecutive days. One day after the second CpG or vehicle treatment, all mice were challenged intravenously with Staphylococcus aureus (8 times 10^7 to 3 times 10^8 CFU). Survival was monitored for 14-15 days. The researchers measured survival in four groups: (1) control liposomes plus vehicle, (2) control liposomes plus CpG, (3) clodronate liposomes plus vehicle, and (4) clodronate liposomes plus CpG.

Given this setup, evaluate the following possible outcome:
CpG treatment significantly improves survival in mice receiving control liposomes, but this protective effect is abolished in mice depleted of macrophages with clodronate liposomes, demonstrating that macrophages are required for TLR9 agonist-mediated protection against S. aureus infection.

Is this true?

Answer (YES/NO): YES